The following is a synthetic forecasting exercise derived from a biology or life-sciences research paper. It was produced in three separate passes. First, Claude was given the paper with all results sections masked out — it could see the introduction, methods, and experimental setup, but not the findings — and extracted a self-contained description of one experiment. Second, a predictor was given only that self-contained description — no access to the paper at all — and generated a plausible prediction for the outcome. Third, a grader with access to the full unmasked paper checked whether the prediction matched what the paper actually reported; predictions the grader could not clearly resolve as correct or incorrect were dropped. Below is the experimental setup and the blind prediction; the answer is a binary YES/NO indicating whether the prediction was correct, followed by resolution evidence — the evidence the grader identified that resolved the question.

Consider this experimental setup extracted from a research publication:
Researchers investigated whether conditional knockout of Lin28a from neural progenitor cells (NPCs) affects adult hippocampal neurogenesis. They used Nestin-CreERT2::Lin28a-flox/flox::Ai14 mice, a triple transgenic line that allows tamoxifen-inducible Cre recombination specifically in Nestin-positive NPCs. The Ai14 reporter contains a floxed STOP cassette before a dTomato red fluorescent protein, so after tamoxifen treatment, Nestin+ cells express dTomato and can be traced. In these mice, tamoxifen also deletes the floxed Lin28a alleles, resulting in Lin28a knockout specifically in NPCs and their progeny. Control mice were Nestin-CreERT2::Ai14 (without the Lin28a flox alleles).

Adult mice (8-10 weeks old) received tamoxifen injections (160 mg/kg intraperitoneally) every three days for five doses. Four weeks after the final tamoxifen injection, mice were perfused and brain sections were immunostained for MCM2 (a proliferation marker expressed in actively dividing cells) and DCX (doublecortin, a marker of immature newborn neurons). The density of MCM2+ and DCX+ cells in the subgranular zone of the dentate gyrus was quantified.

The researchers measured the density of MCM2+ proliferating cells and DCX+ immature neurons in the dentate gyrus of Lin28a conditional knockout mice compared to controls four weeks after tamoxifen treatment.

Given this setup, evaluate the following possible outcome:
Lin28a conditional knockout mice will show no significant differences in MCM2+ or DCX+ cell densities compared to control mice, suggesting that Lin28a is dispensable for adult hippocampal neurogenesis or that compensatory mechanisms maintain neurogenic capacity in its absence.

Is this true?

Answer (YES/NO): NO